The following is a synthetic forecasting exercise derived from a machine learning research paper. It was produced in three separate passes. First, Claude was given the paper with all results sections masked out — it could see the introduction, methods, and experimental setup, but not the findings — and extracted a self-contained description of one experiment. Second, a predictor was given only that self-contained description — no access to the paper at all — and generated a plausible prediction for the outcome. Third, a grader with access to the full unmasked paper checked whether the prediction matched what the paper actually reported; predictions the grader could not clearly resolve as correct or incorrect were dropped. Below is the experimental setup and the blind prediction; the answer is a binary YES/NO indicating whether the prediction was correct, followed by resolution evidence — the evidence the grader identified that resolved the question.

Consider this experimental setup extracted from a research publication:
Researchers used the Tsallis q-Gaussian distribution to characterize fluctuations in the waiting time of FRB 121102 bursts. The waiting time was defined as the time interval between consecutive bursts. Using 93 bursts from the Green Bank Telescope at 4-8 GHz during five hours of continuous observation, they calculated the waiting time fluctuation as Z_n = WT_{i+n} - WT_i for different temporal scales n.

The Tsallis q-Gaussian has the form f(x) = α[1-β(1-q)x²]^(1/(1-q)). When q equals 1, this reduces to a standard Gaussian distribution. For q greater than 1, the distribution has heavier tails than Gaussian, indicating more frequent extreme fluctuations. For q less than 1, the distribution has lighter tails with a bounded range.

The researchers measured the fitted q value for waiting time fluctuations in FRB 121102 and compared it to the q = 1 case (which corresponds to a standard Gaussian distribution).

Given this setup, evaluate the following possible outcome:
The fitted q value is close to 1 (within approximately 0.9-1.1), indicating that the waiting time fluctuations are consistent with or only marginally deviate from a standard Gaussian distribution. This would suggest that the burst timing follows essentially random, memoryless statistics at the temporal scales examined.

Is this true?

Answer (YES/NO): NO